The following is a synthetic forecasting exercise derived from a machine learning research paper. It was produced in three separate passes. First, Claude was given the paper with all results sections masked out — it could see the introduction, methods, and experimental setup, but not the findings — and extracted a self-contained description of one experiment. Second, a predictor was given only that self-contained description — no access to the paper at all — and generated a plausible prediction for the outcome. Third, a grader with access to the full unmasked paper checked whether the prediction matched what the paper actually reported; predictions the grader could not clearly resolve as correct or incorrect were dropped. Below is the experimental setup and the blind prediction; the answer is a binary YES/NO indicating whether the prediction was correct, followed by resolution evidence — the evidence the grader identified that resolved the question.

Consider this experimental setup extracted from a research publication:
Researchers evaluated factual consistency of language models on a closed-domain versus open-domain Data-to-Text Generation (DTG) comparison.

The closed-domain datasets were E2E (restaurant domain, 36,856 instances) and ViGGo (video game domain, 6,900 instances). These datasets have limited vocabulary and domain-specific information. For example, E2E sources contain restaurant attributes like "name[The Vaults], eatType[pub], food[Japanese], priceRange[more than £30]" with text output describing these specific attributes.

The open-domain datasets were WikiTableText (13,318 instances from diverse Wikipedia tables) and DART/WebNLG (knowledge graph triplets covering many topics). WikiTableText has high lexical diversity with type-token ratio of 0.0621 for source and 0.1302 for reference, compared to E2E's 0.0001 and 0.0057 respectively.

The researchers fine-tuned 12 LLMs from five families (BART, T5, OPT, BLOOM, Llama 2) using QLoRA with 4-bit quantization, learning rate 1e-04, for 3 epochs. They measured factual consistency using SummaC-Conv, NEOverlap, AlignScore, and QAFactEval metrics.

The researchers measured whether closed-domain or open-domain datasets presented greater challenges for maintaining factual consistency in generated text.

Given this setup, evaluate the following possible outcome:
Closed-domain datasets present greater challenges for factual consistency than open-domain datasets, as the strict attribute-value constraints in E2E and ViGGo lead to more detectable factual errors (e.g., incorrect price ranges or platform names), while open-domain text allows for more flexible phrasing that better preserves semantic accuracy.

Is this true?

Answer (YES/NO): NO